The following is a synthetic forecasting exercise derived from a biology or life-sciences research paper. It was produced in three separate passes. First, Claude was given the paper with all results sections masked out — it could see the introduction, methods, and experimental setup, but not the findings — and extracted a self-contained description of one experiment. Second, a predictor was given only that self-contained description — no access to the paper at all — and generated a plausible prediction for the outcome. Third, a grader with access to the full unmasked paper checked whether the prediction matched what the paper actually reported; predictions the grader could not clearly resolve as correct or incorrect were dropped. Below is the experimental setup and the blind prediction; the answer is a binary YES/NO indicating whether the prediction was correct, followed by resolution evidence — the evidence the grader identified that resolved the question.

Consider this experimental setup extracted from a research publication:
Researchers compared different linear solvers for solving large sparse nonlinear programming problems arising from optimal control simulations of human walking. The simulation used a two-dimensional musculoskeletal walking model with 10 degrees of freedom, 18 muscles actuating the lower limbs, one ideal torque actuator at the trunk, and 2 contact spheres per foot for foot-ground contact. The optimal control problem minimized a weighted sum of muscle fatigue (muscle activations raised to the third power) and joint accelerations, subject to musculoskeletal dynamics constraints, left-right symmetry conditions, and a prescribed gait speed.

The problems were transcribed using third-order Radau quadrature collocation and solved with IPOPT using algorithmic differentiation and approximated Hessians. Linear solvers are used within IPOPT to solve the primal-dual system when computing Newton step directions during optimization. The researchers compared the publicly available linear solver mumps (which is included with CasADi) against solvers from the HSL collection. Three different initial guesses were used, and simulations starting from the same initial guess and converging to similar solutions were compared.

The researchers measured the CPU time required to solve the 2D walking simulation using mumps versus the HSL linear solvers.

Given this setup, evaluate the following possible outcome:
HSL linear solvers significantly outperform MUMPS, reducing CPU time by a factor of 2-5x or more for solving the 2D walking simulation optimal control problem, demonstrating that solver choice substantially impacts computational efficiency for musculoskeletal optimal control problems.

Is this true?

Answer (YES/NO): NO